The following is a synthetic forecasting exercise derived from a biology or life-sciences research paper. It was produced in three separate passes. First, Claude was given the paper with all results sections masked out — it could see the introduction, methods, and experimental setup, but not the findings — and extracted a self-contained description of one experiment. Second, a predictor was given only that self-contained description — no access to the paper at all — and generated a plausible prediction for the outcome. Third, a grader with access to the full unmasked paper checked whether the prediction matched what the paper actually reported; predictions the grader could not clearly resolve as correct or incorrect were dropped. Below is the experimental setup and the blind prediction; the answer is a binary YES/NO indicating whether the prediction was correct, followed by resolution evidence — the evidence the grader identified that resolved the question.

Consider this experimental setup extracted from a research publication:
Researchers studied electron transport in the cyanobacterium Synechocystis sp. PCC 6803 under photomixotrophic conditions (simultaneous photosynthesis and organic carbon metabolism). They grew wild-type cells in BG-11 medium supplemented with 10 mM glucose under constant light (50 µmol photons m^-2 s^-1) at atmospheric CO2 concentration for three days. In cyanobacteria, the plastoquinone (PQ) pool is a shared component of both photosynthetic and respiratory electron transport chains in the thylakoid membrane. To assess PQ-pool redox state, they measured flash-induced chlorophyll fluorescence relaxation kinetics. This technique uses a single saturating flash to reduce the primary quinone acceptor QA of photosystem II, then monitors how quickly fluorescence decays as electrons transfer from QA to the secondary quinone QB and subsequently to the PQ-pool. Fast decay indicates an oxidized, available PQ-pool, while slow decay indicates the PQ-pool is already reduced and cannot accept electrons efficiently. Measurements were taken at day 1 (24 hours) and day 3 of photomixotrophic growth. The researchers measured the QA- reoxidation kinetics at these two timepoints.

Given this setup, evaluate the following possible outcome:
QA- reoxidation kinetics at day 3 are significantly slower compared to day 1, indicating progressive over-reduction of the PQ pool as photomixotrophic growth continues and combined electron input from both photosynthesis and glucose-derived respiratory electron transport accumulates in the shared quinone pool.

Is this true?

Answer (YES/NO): YES